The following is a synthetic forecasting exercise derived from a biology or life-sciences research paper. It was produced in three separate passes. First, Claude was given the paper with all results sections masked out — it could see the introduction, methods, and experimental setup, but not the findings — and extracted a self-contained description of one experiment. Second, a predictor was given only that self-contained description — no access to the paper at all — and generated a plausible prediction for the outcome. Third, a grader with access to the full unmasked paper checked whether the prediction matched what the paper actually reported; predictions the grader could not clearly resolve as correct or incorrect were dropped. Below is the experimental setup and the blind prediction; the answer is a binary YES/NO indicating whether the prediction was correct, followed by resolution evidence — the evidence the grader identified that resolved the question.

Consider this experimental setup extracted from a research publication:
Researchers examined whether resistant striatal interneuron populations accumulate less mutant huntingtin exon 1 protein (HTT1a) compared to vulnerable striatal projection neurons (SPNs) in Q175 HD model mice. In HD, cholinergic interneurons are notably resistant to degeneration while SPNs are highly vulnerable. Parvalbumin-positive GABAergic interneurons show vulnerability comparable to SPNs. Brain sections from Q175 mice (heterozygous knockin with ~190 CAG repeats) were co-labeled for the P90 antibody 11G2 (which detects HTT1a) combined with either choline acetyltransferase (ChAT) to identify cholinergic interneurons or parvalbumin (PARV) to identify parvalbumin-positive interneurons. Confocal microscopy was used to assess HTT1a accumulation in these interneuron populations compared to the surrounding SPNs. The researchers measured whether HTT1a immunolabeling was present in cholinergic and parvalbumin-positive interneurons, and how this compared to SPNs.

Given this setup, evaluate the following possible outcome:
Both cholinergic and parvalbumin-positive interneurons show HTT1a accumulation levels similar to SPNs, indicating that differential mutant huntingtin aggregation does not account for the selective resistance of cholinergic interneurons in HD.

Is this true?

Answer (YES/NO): NO